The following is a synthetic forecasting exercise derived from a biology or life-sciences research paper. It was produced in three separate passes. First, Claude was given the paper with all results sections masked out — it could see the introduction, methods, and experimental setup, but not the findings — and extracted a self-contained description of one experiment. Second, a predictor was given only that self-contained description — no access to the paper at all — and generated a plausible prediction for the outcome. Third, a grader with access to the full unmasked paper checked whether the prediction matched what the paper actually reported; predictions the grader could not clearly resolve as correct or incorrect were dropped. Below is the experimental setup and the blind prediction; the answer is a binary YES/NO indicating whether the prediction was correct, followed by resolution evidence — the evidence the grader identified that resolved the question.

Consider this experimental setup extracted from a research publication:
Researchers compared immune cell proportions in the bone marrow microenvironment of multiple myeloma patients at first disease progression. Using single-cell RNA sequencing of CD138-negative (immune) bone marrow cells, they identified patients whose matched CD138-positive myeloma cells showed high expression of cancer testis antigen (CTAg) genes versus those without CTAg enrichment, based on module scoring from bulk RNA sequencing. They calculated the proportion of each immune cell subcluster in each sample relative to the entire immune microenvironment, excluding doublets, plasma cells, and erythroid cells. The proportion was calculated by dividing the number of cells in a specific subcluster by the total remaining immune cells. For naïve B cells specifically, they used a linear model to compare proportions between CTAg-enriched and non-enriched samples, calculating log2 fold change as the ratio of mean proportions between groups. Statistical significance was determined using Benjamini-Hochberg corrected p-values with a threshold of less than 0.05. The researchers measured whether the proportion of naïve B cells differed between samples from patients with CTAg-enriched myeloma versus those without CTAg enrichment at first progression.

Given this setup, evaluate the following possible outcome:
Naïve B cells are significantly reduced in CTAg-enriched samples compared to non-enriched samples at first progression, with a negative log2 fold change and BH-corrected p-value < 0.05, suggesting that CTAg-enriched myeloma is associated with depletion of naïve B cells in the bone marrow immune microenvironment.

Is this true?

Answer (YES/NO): YES